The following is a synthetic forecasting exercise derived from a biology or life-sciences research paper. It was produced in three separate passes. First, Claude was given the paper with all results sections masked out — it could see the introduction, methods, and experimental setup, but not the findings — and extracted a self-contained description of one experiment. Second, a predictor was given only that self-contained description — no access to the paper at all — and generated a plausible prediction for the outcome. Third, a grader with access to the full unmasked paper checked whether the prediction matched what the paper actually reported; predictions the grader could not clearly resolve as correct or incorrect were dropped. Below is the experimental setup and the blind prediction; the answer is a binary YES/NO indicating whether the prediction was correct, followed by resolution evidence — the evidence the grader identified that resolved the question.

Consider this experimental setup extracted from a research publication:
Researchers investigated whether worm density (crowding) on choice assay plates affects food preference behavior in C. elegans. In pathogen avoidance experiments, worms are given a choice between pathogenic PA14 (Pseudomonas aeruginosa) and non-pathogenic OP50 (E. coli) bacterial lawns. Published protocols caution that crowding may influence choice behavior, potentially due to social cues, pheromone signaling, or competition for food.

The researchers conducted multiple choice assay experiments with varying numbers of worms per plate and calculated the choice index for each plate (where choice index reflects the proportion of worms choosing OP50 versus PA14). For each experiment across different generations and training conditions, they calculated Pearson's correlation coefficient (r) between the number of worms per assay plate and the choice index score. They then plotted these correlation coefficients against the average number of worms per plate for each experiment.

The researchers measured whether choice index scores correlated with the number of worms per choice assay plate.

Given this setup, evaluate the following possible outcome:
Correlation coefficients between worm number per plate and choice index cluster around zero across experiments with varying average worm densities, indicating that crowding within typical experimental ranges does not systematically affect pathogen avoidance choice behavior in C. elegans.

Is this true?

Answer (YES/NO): YES